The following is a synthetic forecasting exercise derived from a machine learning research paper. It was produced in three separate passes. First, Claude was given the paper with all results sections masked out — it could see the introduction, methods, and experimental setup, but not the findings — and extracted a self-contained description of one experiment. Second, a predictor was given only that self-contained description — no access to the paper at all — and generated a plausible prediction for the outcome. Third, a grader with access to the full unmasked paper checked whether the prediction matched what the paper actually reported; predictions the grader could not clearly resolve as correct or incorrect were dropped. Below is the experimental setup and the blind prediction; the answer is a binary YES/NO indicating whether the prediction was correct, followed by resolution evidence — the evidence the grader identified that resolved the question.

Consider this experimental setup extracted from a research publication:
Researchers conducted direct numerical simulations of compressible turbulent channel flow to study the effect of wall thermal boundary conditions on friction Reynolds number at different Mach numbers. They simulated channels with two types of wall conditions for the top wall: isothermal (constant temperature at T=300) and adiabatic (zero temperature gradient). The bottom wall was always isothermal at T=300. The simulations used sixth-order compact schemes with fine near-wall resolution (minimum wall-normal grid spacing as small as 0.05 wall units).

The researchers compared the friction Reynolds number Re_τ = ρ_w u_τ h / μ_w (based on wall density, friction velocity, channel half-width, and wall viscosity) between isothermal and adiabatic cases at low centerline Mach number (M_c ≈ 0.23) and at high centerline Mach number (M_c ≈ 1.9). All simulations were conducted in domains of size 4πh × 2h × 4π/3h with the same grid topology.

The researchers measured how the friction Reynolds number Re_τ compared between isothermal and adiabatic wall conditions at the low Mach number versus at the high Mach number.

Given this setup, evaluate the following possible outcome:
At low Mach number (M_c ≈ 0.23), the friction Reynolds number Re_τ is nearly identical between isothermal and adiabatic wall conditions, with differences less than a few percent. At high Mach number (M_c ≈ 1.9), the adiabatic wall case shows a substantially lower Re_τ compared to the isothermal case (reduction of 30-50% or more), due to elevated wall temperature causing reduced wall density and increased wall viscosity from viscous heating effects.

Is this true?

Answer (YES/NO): YES